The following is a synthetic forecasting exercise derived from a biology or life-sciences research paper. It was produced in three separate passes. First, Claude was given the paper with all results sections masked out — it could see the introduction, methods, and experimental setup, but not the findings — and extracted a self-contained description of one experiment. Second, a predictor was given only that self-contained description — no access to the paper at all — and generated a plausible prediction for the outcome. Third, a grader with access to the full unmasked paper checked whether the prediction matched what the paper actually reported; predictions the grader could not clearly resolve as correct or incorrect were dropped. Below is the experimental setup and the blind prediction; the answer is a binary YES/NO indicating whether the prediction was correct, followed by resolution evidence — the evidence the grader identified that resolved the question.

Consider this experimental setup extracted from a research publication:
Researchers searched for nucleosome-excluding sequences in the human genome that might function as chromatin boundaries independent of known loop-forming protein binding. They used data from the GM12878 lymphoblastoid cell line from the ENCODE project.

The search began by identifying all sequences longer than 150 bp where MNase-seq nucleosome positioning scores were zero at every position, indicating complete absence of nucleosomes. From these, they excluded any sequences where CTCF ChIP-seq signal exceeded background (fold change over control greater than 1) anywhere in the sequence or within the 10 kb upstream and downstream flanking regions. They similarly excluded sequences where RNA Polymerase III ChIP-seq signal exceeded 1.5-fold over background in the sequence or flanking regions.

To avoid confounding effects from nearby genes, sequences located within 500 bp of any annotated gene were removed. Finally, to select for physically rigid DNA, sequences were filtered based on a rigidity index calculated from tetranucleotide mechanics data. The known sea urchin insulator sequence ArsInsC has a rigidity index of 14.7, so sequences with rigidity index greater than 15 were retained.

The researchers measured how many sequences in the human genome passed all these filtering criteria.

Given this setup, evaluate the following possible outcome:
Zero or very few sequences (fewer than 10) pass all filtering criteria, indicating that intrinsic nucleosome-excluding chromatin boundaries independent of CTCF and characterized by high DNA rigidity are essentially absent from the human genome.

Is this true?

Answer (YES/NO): NO